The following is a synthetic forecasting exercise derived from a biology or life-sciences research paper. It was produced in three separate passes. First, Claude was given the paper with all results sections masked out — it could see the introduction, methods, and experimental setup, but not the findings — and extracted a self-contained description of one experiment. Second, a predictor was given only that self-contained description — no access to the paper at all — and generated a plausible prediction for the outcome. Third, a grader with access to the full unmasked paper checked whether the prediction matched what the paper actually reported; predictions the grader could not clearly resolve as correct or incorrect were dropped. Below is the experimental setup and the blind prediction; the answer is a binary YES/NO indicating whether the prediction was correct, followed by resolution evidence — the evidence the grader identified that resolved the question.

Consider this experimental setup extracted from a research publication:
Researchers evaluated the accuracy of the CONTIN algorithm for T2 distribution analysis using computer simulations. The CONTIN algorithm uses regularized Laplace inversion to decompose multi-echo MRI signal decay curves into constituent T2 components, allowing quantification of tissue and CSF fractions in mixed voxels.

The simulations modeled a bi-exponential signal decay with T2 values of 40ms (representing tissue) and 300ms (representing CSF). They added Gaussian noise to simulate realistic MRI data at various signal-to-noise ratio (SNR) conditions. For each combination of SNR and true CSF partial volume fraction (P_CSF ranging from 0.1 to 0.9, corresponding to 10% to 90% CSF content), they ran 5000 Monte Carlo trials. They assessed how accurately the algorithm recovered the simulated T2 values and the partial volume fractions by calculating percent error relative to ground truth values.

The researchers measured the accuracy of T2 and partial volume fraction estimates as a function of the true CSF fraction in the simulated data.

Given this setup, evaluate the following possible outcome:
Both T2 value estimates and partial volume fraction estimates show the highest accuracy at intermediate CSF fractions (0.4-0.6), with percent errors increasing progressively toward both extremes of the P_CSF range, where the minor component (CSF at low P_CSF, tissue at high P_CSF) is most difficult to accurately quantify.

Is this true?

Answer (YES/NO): NO